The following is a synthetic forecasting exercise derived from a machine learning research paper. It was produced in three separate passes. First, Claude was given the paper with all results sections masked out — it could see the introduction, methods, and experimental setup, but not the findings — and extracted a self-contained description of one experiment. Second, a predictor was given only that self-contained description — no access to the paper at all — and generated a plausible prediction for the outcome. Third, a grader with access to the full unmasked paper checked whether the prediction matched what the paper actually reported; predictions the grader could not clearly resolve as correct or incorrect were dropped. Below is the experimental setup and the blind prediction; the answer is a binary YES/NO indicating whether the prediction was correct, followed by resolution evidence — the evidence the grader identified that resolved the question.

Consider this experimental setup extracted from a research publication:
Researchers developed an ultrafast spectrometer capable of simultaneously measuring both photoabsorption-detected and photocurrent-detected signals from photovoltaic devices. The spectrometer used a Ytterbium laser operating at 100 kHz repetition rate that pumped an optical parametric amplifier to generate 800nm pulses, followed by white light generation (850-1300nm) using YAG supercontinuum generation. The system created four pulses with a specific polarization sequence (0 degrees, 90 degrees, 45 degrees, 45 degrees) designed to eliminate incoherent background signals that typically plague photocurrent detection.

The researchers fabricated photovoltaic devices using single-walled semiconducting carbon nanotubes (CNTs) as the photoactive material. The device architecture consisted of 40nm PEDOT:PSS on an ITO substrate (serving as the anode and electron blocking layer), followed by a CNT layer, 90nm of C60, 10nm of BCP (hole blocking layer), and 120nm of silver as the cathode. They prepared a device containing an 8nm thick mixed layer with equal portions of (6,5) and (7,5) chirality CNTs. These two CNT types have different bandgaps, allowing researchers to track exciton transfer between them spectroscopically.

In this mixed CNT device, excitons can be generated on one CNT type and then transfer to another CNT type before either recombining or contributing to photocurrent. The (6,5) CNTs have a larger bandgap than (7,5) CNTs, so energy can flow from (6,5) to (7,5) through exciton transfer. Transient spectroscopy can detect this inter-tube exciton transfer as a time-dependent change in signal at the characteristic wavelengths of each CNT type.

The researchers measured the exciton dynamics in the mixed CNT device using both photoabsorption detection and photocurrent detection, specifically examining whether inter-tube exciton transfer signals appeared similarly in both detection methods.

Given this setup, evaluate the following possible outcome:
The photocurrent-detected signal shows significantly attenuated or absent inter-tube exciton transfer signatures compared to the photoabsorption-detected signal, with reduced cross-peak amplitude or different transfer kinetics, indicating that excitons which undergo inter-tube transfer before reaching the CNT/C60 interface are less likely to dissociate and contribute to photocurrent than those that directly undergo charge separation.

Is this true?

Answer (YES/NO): YES